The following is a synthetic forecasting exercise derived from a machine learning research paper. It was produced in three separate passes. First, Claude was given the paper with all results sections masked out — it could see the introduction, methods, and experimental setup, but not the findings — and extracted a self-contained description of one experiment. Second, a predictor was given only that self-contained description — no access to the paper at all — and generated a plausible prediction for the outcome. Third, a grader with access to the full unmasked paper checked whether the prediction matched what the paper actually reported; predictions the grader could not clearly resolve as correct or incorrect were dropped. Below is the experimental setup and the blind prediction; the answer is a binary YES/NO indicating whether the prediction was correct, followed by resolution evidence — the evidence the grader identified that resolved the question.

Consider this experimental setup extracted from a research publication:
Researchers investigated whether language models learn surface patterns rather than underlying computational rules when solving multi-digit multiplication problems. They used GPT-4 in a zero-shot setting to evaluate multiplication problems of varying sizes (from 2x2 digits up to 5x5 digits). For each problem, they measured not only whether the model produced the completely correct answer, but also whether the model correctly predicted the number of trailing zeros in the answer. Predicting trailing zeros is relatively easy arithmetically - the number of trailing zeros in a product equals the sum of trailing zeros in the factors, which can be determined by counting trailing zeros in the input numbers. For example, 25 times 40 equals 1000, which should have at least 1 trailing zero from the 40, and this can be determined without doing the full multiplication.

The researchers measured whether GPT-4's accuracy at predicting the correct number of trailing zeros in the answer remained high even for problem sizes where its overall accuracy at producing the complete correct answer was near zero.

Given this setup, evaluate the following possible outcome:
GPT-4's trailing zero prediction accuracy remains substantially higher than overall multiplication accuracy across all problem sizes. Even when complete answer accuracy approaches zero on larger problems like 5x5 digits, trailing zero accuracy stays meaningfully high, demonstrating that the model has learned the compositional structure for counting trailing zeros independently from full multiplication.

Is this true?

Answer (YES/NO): YES